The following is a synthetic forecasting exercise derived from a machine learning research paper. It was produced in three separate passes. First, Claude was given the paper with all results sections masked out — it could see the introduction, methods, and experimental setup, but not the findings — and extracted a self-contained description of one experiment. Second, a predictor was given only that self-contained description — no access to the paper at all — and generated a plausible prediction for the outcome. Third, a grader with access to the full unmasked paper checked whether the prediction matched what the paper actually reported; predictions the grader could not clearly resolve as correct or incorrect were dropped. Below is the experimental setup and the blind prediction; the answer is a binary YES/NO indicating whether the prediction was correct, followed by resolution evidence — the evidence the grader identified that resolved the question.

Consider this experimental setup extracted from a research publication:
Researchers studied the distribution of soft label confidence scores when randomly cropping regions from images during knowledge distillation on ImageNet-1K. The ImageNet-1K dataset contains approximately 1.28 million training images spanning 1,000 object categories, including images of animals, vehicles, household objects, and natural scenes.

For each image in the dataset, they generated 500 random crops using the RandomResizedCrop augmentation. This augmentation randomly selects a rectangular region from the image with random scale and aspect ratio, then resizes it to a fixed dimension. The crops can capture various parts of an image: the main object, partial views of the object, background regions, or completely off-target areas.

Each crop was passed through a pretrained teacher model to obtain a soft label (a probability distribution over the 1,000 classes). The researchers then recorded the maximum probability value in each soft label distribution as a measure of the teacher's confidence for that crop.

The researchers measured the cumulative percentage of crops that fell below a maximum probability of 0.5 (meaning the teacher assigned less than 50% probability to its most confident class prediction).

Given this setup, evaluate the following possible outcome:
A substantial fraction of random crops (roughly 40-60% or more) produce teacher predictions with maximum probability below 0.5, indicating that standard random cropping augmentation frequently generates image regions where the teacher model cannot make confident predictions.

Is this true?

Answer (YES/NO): NO